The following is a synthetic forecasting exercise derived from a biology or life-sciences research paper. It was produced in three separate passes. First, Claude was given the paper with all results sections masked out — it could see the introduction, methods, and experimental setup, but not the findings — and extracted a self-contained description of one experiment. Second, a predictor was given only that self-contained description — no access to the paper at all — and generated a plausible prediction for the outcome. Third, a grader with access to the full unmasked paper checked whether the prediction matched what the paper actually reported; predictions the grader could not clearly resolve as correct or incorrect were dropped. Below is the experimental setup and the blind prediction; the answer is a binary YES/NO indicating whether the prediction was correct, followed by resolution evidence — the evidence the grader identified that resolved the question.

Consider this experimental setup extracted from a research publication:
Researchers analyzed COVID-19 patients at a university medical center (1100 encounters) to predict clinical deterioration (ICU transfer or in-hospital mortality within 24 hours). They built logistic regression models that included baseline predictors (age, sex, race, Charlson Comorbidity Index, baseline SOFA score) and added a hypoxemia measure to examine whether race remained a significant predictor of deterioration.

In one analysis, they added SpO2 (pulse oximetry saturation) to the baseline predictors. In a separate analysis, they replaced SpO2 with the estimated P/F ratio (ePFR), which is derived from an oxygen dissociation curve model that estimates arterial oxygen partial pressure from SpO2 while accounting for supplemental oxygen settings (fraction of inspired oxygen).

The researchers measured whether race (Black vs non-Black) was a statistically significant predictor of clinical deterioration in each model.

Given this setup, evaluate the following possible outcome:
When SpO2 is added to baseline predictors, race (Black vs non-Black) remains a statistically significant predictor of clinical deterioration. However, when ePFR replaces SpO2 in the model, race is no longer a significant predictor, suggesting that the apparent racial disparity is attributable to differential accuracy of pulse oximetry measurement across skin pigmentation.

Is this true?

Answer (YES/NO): NO